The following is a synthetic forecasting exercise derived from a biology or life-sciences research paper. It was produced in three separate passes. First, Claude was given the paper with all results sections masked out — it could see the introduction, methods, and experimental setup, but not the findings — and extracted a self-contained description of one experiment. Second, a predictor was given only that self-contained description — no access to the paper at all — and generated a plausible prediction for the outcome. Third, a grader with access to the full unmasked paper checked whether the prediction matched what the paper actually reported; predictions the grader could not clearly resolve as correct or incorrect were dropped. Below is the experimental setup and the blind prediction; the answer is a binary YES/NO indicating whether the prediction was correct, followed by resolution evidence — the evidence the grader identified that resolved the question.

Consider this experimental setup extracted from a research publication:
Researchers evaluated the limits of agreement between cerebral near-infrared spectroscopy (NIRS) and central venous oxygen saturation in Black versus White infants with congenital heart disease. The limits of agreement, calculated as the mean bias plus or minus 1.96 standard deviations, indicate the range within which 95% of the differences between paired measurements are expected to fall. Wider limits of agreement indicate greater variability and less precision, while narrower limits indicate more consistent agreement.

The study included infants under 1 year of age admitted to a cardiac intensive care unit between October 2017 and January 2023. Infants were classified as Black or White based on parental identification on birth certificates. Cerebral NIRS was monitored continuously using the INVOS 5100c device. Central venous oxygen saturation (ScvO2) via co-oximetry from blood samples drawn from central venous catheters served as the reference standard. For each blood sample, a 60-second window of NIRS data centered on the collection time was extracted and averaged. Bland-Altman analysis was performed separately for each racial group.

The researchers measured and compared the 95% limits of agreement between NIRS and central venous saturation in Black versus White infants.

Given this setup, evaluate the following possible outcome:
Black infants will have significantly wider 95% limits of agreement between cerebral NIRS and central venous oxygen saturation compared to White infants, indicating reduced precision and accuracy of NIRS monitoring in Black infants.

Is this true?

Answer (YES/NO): NO